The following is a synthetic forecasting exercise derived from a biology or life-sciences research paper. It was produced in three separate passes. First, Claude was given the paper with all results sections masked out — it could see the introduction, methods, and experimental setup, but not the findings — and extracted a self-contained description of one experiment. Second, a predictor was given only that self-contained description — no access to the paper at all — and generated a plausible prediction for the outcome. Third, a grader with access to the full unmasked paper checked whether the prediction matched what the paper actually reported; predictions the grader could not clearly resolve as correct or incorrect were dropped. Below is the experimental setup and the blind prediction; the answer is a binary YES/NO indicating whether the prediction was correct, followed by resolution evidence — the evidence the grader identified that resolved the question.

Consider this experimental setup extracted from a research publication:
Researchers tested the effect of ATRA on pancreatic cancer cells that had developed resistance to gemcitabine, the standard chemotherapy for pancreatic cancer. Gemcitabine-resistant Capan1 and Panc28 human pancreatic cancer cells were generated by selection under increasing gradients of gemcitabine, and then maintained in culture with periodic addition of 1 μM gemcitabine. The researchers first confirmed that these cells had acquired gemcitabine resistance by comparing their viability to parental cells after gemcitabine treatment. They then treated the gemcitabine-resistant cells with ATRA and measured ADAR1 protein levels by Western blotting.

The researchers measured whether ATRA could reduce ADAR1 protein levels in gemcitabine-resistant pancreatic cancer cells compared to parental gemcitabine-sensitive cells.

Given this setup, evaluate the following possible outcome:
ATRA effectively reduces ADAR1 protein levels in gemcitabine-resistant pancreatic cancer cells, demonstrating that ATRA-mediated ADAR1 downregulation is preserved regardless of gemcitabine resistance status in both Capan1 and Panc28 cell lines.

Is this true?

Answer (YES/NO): YES